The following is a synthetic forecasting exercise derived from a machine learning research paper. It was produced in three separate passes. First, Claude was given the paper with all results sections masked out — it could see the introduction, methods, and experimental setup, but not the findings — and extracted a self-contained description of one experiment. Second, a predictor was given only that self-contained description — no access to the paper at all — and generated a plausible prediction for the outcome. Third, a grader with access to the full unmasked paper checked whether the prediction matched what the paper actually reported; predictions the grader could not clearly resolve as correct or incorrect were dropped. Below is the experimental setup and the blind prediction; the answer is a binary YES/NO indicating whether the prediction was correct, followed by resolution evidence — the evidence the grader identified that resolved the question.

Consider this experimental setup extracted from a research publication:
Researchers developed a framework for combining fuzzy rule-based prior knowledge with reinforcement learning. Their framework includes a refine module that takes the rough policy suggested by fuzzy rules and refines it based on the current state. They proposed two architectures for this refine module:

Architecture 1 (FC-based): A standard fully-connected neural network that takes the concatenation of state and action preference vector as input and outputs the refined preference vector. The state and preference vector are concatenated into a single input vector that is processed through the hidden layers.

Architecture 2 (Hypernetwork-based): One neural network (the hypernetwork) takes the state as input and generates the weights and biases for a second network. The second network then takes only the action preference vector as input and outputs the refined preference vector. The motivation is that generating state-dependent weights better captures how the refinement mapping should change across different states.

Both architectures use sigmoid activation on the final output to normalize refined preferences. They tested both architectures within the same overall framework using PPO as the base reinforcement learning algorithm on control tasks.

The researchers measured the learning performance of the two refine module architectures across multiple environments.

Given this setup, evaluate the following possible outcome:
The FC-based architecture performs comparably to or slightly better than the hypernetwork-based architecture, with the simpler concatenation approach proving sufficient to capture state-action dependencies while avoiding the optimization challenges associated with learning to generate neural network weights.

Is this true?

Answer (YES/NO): NO